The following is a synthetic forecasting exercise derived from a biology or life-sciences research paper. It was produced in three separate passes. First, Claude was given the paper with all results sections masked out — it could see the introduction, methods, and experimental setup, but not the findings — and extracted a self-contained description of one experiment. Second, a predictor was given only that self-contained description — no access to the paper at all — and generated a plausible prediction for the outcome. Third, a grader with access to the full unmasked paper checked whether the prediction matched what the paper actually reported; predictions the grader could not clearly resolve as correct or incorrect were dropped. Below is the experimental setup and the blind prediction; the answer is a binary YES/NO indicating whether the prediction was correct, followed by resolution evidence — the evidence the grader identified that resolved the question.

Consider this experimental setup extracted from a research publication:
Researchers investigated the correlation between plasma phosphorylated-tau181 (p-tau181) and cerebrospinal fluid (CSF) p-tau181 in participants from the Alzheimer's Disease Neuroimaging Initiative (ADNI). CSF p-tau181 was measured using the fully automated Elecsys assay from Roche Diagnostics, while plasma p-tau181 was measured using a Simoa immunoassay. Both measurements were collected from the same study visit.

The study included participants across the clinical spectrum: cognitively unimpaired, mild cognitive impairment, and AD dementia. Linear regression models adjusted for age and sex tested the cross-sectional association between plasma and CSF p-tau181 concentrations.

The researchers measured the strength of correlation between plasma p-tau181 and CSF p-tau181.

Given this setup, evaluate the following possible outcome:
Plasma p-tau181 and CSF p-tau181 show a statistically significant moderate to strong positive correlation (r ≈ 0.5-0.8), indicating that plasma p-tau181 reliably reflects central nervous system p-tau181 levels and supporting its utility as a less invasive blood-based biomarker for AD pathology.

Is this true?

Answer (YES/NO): NO